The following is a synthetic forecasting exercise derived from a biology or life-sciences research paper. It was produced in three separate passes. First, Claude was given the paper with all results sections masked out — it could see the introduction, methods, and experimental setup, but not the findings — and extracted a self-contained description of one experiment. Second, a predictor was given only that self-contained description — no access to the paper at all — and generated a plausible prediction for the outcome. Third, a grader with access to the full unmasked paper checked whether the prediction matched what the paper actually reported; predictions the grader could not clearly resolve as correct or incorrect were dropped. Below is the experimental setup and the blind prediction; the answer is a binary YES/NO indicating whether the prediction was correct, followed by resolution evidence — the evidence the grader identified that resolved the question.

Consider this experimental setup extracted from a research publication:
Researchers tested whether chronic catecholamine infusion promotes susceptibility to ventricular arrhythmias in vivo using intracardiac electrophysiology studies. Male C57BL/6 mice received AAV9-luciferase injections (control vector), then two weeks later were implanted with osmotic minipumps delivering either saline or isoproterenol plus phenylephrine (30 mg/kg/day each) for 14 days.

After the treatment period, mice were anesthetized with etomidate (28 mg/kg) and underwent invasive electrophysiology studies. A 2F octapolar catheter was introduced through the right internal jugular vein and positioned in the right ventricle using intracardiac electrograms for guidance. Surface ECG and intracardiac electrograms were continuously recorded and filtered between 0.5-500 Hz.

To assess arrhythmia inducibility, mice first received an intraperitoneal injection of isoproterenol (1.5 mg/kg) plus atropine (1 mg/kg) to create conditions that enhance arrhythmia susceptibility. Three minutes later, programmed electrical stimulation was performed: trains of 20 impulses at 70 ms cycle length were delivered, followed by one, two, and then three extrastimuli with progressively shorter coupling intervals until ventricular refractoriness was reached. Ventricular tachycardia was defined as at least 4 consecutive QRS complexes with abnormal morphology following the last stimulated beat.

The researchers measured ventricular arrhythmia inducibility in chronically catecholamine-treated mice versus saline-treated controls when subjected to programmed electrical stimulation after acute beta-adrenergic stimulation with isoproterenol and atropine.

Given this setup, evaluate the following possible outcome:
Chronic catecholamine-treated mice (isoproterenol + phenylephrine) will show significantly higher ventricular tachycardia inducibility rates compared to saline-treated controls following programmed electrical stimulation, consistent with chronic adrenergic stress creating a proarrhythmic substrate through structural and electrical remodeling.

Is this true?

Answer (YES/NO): YES